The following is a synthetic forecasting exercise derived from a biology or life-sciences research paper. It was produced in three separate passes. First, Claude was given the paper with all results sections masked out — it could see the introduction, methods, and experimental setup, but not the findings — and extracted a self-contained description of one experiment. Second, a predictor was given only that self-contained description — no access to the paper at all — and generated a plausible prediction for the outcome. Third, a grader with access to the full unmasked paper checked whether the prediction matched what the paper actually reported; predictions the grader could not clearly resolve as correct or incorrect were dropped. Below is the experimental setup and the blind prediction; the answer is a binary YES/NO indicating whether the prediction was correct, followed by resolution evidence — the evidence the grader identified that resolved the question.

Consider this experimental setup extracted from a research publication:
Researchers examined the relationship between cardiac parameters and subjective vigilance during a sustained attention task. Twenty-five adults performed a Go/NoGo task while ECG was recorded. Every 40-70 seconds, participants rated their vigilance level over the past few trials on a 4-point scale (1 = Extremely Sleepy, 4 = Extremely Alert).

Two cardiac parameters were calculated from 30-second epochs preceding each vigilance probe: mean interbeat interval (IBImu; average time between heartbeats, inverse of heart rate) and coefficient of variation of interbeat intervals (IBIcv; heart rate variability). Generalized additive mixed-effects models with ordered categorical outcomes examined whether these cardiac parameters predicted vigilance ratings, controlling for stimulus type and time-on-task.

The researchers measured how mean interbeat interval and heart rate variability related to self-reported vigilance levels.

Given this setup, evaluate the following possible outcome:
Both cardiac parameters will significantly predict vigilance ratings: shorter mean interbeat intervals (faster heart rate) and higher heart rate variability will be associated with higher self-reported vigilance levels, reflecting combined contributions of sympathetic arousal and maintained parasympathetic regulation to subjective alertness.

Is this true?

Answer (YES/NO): NO